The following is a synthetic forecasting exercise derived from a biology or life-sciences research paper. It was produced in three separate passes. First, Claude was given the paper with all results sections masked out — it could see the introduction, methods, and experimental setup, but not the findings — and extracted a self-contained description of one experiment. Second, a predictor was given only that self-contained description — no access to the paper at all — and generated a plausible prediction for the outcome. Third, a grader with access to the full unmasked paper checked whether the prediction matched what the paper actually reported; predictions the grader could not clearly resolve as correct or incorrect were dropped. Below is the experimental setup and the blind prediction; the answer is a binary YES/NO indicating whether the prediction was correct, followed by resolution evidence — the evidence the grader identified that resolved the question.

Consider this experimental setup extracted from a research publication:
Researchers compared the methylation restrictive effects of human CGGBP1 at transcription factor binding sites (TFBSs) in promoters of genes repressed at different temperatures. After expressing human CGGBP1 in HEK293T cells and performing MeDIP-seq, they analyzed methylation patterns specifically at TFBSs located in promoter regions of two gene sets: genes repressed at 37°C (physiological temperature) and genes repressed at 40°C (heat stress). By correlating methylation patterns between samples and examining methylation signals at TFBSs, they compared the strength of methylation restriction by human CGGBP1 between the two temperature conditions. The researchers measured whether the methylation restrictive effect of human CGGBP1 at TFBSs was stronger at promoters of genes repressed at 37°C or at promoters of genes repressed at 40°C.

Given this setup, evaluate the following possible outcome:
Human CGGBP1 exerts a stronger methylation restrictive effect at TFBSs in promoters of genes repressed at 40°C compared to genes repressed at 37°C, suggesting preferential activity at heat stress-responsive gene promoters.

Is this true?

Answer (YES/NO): NO